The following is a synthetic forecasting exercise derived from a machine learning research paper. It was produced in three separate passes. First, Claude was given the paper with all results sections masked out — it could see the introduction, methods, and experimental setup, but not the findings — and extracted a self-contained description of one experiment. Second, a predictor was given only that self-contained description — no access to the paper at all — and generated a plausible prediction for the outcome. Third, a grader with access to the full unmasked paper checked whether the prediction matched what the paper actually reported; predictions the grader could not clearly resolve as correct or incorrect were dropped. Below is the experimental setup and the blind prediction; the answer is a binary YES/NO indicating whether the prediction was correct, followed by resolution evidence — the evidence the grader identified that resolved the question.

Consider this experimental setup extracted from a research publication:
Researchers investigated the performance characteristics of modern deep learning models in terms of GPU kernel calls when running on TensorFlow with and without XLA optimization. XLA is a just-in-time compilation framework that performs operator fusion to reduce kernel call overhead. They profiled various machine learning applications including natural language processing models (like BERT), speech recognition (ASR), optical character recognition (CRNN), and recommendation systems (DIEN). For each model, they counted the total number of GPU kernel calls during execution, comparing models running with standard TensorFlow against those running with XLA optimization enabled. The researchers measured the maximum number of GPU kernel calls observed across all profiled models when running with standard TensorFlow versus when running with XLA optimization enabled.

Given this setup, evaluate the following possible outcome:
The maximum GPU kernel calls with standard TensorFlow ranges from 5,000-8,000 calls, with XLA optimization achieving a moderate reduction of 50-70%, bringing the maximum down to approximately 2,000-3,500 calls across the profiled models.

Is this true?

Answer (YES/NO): NO